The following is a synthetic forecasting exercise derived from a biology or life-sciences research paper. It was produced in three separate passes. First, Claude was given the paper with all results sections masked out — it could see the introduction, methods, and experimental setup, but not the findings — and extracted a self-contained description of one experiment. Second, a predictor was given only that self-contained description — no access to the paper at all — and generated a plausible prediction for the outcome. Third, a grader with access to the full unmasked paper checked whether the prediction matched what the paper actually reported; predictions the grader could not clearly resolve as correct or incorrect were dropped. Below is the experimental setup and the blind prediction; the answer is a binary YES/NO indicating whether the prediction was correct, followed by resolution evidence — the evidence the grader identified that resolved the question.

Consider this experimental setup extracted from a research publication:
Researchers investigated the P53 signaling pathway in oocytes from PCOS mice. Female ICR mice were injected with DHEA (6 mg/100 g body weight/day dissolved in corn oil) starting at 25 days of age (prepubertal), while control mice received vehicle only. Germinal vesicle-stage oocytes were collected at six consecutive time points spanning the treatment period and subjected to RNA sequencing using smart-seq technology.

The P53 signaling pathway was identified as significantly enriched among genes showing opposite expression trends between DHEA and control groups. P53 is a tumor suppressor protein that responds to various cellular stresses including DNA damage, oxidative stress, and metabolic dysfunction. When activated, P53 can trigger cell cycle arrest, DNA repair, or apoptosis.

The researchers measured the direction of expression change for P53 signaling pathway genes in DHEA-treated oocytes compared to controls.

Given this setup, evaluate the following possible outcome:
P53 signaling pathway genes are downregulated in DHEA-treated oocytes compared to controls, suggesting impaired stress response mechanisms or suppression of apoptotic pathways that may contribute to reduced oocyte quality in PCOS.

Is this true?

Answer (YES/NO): YES